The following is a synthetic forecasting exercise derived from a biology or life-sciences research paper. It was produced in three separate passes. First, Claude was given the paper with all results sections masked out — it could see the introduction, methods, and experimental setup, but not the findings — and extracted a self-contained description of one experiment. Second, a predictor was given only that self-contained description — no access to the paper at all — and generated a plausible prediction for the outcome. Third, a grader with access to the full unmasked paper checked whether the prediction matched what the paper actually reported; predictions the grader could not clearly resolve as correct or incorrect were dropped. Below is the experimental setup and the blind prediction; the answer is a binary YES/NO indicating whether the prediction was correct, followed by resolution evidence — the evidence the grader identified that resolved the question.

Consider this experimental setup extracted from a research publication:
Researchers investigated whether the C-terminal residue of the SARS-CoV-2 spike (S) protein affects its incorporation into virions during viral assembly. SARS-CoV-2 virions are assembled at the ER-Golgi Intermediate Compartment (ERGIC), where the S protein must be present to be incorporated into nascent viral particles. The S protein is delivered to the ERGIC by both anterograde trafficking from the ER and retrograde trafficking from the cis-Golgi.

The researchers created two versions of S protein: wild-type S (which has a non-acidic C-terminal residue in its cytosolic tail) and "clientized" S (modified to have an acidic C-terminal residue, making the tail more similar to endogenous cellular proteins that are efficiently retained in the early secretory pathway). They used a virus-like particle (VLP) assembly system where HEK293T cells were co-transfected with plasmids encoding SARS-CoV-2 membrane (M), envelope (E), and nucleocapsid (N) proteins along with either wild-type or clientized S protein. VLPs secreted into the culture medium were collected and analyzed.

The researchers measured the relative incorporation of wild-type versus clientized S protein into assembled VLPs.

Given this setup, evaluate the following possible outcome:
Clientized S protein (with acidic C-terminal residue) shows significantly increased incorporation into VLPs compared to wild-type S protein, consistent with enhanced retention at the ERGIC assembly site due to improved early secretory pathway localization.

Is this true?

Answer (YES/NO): NO